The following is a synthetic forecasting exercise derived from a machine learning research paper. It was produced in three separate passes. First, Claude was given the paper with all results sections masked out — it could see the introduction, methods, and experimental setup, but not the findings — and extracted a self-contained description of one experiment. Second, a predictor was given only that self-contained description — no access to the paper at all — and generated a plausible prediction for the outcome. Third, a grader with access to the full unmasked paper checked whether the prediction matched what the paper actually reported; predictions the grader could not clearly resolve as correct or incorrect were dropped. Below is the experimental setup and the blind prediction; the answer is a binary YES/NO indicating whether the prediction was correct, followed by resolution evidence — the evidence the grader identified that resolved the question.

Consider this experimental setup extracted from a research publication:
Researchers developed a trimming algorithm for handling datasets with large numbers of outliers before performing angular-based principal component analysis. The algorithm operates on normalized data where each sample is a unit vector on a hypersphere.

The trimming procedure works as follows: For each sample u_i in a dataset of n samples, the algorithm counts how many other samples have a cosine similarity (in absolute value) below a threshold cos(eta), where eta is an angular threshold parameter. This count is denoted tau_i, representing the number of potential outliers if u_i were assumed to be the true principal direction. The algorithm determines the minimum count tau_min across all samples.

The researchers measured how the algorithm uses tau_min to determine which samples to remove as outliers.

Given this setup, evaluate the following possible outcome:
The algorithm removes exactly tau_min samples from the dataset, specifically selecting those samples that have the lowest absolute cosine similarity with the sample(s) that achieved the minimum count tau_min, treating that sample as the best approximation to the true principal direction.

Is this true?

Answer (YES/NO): YES